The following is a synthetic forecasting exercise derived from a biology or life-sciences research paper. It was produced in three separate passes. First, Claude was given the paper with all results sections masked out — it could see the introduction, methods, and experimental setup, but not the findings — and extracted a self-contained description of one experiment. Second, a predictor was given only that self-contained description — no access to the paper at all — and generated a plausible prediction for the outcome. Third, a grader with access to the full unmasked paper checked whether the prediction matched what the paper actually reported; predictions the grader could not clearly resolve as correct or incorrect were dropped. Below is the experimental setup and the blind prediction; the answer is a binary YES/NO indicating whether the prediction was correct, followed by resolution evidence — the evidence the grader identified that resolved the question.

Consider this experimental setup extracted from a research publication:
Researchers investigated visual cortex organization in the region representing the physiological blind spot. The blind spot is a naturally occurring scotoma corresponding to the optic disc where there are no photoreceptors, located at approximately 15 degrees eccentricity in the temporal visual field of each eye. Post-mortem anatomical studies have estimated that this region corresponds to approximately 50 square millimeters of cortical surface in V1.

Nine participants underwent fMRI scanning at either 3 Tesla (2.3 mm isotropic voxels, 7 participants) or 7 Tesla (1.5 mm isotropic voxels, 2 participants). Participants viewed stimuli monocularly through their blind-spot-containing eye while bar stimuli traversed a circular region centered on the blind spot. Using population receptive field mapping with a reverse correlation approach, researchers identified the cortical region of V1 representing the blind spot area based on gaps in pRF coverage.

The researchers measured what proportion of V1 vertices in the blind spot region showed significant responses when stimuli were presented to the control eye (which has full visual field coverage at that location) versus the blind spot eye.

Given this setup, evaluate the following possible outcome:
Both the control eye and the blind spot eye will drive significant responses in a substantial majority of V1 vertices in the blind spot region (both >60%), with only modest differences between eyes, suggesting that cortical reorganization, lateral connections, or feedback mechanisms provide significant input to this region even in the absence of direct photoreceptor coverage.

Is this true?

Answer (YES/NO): NO